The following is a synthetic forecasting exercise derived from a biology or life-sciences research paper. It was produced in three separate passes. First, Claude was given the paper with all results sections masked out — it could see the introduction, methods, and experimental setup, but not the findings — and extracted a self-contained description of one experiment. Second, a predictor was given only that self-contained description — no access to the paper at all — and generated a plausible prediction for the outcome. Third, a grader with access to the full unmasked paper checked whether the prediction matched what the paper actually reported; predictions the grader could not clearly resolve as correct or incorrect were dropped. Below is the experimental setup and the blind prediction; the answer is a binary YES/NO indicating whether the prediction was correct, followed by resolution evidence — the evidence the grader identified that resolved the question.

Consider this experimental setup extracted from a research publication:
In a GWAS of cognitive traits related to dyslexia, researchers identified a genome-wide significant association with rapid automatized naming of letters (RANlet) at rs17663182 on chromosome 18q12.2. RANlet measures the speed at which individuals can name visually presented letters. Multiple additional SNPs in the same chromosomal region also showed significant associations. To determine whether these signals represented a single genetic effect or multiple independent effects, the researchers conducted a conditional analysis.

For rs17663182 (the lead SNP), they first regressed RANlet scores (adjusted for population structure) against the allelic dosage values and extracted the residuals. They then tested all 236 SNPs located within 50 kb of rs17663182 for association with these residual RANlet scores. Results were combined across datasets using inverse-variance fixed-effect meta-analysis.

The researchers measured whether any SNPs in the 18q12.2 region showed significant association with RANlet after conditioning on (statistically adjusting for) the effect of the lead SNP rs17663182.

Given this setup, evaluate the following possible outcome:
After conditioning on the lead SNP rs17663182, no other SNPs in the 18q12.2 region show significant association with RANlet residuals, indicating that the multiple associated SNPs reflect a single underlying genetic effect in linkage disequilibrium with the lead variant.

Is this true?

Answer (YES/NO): YES